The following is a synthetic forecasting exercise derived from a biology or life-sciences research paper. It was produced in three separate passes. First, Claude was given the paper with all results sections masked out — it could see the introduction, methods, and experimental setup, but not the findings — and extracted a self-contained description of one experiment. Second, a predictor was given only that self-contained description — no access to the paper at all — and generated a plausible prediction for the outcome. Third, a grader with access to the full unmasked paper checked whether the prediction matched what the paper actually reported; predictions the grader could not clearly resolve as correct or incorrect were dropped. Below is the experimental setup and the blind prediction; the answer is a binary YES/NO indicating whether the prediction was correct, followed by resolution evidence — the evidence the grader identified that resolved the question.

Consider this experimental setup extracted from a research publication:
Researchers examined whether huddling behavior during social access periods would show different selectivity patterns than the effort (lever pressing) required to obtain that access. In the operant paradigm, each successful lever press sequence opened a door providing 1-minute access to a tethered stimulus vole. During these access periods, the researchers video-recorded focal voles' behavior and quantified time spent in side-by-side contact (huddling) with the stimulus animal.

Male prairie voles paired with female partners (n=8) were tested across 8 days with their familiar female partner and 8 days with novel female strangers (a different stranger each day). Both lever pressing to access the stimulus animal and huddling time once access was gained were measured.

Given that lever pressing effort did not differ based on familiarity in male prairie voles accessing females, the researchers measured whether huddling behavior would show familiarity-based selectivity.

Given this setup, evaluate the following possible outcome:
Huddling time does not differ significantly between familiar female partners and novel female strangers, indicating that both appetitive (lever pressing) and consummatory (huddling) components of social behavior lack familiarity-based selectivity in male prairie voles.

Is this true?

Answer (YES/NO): NO